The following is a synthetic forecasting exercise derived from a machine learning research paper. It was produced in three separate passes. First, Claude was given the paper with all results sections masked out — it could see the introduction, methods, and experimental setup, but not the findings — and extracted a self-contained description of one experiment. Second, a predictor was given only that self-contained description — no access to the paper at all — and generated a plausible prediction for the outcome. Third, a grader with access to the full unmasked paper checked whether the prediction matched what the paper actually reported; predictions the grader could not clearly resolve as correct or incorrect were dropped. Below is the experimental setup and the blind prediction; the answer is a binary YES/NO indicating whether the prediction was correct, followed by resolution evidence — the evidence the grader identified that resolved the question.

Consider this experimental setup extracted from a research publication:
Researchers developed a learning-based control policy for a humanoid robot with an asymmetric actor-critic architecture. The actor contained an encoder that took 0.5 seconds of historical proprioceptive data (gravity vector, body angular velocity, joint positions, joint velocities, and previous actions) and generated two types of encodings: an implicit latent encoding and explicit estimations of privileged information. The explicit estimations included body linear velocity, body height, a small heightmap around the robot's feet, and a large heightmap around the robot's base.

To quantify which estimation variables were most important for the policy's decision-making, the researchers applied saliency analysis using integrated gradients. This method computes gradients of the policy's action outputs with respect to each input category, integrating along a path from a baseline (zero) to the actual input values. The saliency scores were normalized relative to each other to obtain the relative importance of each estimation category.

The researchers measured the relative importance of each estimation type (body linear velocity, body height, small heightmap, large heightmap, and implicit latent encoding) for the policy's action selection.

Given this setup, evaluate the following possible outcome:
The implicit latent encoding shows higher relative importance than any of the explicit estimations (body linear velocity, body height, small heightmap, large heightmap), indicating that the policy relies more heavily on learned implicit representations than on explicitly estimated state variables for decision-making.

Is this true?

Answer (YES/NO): NO